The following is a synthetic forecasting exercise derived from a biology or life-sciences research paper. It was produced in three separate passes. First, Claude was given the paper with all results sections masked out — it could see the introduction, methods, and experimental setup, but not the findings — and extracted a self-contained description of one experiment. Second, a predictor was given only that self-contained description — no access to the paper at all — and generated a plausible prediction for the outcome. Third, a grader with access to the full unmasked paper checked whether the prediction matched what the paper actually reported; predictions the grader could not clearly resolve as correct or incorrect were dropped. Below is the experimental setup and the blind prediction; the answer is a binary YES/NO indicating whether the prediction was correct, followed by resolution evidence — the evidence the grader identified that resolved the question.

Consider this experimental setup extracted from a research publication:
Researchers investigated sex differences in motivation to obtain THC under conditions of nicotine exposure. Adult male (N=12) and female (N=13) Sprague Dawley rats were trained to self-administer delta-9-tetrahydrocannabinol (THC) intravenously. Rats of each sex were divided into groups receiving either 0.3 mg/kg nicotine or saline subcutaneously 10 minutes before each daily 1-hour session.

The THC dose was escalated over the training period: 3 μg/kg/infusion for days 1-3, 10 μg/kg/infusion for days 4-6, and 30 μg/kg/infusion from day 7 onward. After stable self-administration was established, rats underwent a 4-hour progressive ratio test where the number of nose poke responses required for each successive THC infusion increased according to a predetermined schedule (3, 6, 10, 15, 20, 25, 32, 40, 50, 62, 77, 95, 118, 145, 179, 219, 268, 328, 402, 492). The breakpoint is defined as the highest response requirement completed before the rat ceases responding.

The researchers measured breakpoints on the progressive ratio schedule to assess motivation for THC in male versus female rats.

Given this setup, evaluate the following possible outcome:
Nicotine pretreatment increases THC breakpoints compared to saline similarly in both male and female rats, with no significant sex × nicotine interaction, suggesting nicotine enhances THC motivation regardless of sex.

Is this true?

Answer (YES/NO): YES